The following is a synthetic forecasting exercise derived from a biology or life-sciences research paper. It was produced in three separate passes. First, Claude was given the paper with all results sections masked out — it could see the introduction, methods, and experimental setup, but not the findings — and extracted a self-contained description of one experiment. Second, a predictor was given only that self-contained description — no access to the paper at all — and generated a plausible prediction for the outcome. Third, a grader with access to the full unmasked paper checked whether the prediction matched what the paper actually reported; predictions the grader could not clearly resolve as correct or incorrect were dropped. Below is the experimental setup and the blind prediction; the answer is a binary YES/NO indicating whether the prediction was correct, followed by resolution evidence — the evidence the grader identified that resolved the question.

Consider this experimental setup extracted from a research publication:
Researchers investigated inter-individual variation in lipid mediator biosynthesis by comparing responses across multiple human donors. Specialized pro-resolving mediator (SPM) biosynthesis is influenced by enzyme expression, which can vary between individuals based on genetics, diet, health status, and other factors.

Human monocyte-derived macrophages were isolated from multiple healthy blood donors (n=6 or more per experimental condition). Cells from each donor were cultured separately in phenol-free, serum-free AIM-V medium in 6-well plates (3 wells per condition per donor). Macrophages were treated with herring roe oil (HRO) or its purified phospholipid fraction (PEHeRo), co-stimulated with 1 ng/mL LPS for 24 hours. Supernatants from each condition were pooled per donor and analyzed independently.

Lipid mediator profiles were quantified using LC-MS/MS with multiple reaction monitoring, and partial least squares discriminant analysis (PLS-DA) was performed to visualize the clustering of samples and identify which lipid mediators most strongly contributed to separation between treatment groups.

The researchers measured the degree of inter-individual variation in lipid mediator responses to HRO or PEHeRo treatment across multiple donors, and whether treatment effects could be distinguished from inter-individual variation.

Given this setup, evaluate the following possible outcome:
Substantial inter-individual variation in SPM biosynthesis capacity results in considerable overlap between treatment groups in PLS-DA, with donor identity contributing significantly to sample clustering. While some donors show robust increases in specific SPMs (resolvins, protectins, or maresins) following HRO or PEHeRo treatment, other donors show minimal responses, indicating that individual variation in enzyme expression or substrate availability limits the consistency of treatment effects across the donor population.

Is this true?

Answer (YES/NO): NO